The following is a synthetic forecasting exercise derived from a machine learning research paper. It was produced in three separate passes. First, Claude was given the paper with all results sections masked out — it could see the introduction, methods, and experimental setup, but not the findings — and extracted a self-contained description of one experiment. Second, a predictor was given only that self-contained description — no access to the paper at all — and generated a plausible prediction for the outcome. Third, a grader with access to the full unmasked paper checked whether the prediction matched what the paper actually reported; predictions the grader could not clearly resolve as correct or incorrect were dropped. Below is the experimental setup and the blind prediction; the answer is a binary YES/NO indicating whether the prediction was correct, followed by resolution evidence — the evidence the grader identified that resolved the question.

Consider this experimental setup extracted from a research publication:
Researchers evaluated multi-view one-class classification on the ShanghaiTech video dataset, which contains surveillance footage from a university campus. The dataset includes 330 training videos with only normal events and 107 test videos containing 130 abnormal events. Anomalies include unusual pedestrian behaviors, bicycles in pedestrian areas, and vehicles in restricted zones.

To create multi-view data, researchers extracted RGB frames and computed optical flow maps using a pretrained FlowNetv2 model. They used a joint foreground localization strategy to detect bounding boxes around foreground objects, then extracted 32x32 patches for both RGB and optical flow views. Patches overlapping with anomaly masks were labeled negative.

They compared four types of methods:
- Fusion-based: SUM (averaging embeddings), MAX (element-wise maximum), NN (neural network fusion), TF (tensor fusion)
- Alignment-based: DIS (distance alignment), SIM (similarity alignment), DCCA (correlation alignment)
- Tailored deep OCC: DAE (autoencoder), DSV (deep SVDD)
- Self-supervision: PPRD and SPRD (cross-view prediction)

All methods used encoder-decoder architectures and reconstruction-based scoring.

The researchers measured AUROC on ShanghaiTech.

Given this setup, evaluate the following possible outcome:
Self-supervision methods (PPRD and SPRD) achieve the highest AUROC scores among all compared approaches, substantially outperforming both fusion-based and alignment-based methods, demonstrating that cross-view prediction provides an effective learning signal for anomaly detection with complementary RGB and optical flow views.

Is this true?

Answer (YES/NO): NO